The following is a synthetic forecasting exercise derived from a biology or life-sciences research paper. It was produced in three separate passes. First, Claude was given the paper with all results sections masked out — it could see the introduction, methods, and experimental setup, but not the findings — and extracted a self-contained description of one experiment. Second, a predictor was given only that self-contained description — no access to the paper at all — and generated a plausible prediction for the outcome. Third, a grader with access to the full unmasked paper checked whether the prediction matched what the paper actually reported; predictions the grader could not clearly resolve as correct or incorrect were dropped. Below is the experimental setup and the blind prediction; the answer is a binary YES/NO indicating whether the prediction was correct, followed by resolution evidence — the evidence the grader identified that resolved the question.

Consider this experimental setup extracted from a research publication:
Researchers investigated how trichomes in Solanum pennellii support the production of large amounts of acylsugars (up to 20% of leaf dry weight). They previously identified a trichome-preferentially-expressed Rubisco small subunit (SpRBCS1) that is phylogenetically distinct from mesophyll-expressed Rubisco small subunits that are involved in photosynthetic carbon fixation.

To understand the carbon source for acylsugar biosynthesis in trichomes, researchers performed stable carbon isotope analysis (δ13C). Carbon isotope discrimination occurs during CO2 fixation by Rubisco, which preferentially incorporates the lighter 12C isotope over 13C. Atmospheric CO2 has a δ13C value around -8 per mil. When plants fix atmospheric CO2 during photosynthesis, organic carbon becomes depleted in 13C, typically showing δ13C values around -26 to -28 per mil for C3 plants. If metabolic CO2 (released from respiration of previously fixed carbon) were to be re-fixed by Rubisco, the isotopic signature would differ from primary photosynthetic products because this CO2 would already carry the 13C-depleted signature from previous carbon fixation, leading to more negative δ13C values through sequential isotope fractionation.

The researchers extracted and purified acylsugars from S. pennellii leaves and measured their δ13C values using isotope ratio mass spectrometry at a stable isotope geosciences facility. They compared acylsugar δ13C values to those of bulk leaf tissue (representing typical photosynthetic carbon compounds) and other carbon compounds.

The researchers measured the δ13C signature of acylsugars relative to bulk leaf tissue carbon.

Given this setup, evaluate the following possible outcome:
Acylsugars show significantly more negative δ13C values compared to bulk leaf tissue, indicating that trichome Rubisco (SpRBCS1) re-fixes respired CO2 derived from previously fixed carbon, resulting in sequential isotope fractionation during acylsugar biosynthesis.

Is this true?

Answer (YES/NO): YES